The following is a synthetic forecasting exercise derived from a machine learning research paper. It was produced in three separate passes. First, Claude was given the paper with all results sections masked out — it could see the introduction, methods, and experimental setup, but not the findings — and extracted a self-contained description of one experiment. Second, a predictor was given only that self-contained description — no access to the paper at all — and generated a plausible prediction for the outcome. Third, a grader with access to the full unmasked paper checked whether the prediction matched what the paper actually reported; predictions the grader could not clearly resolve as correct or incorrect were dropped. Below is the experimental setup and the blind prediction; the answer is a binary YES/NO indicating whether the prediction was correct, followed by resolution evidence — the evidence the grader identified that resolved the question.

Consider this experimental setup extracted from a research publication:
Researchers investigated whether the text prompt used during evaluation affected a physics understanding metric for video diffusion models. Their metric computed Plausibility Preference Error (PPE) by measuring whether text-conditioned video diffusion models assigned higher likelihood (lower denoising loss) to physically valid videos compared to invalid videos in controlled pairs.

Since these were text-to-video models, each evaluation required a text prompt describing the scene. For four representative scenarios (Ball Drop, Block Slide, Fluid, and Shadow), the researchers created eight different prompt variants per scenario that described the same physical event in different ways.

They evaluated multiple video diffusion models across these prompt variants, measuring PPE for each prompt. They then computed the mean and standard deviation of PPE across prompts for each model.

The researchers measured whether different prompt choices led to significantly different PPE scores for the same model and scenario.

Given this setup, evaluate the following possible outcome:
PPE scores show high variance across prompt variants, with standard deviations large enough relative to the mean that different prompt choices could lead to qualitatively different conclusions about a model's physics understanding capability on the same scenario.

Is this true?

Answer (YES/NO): NO